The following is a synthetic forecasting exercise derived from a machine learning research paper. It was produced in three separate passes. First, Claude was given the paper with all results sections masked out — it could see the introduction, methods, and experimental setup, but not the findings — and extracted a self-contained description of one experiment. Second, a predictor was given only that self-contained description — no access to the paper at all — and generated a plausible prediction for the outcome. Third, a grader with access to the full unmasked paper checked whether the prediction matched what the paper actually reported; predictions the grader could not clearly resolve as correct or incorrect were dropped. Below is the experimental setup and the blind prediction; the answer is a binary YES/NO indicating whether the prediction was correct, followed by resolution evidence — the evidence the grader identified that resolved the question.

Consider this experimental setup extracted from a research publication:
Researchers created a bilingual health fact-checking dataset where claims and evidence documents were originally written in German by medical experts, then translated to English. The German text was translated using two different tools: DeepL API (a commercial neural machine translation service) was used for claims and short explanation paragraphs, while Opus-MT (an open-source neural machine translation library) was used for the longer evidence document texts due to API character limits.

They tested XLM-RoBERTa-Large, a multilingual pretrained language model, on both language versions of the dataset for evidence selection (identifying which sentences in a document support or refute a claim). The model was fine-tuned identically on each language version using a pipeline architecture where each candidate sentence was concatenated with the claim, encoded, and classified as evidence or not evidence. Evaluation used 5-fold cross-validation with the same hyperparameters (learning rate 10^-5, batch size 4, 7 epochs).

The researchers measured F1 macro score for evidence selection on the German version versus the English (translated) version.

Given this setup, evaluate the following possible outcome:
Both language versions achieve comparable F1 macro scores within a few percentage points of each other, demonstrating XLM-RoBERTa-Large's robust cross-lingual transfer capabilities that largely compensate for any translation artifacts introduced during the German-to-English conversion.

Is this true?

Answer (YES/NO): NO